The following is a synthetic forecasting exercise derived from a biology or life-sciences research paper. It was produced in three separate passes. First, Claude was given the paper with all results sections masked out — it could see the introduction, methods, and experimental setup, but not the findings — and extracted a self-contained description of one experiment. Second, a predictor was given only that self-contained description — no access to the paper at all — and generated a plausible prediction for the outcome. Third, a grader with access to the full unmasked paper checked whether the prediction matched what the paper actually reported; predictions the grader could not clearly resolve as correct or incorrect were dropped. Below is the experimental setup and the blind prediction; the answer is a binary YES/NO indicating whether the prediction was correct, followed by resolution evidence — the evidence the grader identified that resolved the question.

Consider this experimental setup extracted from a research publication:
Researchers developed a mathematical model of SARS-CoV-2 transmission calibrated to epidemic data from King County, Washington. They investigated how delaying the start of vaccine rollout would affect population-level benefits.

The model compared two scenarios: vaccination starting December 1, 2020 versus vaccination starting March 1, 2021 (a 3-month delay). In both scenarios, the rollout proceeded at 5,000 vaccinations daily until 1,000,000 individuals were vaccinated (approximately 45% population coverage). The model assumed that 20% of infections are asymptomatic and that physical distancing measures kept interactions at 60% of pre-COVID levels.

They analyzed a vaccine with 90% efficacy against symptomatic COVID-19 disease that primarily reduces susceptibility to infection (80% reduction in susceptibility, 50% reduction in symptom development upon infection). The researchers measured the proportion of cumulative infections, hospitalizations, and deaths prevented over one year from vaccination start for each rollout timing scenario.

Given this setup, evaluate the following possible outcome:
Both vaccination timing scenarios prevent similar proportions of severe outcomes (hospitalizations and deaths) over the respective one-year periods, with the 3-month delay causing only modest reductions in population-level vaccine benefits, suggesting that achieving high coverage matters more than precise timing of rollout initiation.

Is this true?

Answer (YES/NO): NO